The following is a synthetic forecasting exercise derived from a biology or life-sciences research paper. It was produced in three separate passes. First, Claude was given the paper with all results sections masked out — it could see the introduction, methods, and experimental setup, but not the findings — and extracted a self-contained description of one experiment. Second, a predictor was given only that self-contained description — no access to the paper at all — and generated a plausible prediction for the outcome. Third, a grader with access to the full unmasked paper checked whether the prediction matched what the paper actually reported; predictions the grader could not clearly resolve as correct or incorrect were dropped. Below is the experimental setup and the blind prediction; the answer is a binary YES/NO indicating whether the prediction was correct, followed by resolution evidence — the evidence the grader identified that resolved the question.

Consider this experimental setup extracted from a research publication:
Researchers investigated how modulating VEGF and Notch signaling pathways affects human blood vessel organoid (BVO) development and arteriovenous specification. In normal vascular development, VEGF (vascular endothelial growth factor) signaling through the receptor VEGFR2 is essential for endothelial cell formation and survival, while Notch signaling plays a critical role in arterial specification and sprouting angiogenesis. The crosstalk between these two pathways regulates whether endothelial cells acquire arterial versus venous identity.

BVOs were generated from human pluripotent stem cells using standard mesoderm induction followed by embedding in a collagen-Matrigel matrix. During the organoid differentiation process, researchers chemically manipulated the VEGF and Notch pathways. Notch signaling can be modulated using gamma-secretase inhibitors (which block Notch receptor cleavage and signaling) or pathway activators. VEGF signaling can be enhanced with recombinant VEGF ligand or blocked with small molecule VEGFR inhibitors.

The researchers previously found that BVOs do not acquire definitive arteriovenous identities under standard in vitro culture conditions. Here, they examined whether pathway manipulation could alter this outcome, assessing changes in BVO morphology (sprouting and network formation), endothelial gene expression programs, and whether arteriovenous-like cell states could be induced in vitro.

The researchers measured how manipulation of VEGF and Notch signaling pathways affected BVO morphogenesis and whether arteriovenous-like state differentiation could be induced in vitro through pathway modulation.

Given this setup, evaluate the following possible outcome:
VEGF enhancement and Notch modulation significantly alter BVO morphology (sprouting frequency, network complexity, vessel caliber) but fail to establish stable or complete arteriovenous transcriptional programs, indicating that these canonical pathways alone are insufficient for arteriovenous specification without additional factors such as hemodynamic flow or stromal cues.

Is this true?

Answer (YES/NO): YES